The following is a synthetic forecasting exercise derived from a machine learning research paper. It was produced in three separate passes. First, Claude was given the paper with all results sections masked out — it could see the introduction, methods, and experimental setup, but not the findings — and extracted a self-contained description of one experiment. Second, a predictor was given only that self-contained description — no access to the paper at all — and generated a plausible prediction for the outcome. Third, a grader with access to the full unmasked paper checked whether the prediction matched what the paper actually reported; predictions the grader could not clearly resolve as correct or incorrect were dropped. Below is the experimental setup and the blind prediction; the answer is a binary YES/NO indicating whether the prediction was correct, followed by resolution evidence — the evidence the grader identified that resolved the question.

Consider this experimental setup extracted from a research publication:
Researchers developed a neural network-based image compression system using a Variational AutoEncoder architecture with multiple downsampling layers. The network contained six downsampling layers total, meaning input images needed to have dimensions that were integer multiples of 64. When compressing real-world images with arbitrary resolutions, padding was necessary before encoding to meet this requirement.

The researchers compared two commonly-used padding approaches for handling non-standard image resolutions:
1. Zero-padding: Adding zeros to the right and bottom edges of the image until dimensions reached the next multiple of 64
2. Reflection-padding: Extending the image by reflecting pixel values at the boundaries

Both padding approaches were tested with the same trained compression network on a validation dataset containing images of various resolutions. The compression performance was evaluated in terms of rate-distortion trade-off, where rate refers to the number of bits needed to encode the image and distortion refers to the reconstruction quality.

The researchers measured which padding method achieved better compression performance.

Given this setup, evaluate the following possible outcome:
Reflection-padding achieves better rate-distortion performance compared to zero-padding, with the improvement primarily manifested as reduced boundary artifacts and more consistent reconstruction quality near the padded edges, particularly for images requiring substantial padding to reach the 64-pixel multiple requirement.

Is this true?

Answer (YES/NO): NO